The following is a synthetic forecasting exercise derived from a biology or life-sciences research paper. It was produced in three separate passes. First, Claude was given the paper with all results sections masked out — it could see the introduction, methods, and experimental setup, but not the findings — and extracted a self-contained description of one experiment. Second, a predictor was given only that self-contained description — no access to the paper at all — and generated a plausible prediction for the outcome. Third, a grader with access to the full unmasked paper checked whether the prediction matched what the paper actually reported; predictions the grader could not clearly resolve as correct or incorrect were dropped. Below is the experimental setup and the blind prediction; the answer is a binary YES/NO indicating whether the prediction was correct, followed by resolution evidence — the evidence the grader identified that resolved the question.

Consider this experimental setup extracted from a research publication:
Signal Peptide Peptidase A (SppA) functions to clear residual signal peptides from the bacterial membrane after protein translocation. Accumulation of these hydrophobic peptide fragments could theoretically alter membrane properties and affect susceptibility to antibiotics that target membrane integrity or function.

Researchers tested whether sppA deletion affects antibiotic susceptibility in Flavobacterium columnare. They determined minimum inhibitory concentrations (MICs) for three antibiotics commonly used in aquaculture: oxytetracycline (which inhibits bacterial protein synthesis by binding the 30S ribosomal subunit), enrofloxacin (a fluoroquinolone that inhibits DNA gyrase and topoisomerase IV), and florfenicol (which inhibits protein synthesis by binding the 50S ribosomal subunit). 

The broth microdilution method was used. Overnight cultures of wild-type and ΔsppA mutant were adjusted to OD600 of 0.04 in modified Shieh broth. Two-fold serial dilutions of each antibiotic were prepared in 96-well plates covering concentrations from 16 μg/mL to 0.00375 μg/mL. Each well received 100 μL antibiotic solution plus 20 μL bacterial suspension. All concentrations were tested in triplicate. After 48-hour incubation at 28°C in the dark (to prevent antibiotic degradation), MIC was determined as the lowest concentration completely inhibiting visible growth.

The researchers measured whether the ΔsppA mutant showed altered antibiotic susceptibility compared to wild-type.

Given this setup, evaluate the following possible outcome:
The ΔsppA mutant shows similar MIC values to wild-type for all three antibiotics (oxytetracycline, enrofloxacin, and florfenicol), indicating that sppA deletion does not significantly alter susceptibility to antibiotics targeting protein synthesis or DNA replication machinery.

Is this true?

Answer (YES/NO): YES